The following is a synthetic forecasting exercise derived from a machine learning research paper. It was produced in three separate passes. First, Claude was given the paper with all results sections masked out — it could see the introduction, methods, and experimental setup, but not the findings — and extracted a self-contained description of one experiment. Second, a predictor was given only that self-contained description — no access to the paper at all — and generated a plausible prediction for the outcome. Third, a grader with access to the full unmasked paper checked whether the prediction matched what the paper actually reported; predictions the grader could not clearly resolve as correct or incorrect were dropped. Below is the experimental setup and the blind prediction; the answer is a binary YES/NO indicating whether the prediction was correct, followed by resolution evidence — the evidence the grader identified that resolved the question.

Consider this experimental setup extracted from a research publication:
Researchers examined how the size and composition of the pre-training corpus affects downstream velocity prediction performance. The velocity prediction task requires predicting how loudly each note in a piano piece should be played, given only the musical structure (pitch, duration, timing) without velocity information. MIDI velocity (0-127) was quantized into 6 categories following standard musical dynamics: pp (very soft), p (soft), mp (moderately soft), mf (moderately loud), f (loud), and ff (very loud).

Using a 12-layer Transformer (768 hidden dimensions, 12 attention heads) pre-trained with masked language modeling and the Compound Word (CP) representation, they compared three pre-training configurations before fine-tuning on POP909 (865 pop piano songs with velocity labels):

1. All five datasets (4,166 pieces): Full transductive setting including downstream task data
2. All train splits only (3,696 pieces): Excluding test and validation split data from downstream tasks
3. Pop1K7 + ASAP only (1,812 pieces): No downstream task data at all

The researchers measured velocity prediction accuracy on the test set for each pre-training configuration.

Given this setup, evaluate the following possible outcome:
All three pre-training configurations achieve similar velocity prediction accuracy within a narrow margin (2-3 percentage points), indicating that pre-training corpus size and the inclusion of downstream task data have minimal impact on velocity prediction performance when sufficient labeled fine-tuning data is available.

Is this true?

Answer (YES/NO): NO